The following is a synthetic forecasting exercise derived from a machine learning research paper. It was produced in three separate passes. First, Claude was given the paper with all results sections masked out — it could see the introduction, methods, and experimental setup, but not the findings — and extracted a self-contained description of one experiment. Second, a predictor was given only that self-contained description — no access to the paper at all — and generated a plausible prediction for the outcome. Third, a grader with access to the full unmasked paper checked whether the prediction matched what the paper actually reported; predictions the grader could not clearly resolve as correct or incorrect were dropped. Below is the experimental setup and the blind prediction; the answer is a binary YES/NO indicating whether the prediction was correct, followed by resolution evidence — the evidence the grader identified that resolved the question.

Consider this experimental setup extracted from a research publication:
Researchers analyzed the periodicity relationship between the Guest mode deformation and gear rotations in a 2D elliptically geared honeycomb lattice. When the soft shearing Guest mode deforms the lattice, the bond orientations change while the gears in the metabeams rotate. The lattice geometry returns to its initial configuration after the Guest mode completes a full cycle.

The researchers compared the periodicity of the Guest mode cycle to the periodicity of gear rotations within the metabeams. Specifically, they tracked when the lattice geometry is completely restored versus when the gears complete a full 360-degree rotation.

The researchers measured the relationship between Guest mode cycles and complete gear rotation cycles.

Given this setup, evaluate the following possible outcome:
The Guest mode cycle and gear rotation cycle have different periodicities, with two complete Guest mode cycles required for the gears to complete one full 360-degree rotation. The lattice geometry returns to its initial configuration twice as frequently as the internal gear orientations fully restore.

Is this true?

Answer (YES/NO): YES